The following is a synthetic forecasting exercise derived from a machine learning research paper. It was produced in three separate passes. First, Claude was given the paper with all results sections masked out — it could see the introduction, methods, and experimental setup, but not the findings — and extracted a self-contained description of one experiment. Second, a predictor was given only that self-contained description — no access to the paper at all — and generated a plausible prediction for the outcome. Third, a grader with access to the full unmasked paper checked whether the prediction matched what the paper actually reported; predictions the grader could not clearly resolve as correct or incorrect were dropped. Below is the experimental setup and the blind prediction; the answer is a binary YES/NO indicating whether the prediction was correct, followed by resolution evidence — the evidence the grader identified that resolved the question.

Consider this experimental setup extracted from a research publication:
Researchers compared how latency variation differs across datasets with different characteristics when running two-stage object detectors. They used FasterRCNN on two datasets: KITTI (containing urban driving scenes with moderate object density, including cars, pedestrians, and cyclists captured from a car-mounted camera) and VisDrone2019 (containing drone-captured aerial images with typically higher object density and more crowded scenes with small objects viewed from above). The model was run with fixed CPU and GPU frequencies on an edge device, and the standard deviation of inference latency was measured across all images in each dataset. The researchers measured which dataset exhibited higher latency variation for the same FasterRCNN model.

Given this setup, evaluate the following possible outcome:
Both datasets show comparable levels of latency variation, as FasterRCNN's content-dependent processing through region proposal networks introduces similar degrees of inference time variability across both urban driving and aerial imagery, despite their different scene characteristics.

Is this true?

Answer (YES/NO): NO